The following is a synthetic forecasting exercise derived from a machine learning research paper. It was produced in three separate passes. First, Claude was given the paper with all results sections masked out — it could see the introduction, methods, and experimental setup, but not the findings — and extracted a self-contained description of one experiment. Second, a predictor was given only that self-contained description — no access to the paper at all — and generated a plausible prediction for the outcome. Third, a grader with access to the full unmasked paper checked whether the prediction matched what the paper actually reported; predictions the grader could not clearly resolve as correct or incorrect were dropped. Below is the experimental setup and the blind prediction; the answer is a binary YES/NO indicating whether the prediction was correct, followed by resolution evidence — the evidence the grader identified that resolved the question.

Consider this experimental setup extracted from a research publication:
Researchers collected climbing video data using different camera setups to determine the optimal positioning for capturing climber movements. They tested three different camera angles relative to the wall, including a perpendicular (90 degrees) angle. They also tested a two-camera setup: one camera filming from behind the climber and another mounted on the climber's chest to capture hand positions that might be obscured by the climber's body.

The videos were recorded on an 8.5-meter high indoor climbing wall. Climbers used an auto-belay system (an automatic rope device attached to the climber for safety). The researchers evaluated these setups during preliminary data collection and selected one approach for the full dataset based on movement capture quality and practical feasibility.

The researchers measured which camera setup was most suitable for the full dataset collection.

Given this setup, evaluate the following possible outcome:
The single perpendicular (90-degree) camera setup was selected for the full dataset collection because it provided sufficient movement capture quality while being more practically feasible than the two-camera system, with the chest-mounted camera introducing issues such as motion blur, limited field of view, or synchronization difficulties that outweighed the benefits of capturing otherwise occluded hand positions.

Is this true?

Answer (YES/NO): NO